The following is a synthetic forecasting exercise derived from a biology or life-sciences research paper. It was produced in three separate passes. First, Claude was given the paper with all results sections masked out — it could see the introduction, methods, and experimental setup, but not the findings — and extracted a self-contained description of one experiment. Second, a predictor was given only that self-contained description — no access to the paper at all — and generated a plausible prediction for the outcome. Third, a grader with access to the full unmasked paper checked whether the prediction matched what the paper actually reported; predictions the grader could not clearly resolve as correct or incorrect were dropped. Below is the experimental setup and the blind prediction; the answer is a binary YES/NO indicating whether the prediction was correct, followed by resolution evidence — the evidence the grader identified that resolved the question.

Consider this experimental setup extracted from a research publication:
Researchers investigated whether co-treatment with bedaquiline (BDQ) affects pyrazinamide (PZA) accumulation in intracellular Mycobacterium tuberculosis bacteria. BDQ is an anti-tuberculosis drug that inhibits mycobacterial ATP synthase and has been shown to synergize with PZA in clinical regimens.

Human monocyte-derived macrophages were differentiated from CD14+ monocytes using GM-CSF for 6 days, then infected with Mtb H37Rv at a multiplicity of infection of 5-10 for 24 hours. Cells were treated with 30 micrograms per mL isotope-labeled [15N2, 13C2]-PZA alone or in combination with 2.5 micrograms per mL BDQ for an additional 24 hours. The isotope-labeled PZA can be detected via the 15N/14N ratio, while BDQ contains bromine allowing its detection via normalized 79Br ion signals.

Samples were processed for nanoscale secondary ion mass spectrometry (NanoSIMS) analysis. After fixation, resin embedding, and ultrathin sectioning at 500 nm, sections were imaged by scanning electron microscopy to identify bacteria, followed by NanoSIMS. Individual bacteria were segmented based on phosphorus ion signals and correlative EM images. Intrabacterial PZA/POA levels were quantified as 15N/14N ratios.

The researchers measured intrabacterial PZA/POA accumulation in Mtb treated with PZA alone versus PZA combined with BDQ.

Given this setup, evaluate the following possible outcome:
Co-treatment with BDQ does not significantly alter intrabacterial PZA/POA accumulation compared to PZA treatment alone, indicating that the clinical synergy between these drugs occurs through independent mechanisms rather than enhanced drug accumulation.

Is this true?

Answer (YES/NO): NO